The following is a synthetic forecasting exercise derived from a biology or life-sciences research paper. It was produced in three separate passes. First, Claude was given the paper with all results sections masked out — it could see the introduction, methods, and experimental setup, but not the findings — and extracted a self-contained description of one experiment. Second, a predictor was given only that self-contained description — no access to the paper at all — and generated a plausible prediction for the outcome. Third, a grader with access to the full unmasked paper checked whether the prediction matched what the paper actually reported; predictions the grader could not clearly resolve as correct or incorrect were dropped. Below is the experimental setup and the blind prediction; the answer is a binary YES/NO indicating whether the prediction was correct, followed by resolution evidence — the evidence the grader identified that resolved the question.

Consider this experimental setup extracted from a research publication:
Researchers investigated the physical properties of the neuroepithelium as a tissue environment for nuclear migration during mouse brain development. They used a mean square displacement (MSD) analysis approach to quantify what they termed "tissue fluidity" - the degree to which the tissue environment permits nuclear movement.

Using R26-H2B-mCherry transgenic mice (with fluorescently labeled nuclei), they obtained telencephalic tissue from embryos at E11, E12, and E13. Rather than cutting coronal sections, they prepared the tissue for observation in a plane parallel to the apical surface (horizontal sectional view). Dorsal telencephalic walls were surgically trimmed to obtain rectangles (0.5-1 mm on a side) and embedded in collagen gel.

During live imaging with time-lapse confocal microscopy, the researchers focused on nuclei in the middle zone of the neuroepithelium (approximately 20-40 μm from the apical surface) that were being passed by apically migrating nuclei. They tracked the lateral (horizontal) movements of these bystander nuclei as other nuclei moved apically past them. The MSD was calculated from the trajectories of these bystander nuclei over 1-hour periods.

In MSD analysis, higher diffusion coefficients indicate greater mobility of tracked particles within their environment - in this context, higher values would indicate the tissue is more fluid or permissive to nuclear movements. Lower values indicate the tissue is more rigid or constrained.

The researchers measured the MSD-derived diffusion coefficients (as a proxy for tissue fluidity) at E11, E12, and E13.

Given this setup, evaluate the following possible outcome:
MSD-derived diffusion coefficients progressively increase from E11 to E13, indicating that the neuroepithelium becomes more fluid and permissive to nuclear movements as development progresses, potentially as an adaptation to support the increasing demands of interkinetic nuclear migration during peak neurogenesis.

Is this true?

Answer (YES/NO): NO